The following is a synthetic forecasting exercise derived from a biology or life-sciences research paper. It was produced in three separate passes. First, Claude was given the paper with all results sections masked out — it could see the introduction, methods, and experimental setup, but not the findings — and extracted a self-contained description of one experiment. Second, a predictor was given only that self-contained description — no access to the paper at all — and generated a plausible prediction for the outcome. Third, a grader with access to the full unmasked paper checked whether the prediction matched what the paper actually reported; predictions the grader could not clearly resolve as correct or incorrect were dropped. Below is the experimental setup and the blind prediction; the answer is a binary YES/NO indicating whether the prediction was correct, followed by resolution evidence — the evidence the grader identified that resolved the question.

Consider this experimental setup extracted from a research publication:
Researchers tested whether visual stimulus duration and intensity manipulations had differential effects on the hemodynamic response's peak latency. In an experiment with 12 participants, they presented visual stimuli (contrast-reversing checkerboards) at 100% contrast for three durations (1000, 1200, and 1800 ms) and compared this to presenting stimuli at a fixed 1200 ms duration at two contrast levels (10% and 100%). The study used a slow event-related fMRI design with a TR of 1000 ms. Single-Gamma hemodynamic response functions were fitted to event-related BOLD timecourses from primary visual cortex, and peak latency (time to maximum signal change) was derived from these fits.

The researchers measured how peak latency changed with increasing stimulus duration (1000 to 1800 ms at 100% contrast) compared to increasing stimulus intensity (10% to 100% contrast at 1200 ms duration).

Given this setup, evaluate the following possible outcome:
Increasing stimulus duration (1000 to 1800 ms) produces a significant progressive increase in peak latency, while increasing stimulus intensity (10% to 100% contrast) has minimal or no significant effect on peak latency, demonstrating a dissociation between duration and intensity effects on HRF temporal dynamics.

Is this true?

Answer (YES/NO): YES